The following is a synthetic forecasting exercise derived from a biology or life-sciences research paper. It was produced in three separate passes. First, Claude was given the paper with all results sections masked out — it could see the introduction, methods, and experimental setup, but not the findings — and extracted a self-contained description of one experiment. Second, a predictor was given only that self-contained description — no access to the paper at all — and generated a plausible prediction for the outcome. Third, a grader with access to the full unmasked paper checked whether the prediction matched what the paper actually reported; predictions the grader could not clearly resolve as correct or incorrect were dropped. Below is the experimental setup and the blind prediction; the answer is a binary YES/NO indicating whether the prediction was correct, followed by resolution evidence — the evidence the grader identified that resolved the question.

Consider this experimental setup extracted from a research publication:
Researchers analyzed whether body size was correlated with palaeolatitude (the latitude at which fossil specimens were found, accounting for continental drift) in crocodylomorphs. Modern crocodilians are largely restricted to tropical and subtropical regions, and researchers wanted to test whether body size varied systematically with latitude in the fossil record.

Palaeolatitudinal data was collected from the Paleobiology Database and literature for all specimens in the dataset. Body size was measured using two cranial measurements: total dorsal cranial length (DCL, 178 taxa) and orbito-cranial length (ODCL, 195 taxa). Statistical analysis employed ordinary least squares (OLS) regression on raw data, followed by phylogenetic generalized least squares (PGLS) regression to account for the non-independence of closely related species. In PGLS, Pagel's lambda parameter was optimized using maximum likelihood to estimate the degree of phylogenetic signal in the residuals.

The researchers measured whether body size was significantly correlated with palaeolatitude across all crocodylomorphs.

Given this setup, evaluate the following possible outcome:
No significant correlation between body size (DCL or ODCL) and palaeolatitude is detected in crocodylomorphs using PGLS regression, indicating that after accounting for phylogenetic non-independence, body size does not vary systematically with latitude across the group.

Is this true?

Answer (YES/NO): NO